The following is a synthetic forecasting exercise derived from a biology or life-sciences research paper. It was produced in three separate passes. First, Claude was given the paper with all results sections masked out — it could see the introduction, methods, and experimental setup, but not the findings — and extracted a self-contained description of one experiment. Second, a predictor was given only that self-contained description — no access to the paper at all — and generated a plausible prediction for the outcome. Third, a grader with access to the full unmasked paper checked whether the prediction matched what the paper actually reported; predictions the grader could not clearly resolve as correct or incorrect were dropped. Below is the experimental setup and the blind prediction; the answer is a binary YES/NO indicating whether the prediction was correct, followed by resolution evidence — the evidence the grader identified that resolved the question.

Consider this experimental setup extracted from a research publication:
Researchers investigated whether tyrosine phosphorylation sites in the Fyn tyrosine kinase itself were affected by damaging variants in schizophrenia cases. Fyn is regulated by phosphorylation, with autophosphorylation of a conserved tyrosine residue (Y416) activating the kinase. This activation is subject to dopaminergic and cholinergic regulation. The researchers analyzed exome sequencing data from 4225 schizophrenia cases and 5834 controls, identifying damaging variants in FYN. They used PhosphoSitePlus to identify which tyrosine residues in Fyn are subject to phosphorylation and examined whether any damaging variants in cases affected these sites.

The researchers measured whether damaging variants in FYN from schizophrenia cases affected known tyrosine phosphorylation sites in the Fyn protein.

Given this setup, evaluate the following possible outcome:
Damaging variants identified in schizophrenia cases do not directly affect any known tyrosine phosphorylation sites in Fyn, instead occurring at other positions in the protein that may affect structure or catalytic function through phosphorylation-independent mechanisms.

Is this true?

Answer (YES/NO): YES